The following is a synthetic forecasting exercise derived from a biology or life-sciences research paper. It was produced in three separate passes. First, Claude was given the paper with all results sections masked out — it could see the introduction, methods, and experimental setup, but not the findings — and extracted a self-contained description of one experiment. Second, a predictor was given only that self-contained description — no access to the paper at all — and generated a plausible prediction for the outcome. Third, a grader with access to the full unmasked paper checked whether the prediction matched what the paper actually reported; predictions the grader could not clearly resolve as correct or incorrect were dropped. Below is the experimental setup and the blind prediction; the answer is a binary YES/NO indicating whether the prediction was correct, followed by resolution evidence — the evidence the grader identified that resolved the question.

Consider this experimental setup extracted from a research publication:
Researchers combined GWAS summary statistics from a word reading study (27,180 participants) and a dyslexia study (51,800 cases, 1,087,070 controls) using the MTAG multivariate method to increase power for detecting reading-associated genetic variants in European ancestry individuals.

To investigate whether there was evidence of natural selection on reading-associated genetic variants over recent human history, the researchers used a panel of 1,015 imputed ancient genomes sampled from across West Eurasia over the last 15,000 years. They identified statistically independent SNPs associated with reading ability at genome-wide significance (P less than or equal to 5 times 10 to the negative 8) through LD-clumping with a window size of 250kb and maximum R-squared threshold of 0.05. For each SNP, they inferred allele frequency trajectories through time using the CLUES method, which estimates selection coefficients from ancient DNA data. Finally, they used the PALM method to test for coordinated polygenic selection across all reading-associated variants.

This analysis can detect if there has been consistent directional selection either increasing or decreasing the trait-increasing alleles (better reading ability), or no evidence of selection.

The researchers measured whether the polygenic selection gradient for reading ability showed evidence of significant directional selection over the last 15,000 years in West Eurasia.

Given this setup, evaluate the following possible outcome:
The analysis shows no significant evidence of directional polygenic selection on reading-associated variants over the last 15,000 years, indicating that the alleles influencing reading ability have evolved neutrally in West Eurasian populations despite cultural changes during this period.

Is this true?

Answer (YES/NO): YES